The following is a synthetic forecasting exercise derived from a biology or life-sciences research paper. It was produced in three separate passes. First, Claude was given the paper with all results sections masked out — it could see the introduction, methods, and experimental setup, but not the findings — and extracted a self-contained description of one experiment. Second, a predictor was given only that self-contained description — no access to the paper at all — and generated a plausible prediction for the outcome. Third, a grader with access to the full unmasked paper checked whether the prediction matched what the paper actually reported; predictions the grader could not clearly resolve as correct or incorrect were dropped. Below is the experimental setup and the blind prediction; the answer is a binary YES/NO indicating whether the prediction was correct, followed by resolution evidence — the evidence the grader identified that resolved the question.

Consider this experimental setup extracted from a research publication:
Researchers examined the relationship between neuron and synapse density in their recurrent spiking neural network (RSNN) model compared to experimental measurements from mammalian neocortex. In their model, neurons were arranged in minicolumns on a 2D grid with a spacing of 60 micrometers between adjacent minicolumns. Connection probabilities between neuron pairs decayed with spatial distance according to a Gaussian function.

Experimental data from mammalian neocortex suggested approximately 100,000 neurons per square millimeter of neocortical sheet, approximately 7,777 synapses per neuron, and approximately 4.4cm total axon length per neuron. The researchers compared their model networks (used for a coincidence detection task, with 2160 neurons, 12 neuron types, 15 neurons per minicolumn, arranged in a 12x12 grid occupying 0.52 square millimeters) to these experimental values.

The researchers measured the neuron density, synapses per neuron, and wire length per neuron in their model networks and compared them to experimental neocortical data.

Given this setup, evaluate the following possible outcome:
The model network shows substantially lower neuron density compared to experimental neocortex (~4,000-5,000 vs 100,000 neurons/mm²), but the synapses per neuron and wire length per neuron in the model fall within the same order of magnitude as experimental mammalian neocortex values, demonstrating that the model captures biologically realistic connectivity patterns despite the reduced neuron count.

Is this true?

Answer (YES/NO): NO